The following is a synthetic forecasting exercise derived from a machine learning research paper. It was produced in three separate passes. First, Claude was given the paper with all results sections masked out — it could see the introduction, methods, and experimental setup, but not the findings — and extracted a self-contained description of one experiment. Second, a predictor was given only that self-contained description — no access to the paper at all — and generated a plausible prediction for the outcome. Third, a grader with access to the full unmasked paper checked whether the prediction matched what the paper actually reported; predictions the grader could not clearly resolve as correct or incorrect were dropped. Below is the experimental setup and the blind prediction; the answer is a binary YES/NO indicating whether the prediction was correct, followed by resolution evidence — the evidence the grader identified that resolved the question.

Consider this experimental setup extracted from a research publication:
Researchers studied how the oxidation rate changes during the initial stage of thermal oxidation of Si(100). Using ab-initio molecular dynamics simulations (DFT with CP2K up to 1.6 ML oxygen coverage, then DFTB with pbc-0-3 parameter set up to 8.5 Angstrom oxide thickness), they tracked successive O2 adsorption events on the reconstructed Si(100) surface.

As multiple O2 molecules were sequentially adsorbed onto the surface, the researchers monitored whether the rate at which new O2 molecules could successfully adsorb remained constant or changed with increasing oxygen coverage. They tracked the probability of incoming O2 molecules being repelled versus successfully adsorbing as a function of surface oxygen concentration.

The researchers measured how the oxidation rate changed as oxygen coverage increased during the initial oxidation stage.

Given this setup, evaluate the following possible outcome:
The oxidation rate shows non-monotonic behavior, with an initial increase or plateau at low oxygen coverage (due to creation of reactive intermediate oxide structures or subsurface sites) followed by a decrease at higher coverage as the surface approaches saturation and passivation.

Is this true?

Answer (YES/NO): NO